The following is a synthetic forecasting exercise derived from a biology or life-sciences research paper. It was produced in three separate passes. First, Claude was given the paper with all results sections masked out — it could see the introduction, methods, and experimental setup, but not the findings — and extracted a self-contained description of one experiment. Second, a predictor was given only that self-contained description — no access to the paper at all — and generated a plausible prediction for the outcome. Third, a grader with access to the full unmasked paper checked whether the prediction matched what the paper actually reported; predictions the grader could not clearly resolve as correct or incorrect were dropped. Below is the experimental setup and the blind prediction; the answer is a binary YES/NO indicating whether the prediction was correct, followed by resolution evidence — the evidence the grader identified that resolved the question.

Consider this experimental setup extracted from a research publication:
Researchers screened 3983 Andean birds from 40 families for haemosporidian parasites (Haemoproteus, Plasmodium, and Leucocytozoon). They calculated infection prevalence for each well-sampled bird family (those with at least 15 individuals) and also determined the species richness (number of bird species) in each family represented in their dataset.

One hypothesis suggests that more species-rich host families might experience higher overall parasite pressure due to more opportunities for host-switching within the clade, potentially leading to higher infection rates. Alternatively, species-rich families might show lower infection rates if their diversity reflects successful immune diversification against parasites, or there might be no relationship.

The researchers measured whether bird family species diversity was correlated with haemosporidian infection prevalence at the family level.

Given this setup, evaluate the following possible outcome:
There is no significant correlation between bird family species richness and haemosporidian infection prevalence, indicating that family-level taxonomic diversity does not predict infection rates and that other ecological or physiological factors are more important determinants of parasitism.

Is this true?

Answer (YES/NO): YES